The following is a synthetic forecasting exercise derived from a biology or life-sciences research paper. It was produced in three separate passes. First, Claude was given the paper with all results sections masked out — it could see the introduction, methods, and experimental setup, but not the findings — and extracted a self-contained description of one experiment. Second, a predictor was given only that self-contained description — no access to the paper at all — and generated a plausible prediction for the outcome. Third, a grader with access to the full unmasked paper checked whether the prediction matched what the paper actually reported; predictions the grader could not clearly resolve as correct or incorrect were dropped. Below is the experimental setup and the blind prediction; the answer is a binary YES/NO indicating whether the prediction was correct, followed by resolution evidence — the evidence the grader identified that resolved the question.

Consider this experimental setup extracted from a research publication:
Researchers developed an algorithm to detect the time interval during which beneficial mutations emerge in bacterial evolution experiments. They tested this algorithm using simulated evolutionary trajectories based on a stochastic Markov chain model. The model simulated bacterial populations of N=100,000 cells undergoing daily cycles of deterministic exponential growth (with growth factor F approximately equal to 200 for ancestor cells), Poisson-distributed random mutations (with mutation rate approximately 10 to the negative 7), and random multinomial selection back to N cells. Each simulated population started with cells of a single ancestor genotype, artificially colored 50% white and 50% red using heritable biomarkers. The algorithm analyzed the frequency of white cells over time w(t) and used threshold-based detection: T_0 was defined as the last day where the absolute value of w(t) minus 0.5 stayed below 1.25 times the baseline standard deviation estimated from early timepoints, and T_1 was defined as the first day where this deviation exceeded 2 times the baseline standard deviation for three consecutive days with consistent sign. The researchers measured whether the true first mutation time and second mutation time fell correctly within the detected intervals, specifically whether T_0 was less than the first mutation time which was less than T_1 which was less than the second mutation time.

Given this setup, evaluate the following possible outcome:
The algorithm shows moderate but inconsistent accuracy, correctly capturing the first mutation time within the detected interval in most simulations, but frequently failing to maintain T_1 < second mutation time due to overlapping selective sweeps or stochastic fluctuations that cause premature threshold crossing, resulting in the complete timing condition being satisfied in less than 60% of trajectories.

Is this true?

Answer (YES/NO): NO